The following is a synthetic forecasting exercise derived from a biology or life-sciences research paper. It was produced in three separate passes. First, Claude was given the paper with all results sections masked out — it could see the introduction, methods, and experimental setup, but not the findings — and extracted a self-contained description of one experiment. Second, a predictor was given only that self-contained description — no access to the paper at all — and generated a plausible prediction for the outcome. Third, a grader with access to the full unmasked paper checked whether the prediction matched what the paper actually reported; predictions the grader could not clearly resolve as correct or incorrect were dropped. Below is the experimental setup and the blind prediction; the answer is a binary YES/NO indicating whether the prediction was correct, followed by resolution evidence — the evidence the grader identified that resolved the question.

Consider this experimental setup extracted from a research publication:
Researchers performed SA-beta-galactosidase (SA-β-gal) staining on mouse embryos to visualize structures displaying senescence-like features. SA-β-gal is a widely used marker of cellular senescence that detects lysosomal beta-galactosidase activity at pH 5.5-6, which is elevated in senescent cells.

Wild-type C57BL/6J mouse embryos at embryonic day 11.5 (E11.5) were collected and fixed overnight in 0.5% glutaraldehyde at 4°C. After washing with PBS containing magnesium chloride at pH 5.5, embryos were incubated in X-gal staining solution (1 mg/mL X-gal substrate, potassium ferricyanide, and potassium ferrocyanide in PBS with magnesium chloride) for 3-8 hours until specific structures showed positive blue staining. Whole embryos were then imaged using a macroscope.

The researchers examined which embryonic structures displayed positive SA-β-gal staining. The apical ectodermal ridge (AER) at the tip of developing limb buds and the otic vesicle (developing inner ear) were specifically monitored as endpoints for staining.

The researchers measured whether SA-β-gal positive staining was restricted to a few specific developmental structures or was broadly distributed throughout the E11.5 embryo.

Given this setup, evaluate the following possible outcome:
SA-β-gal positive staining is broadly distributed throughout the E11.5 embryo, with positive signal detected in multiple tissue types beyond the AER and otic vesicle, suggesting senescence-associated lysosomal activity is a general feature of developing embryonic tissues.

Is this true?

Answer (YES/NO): NO